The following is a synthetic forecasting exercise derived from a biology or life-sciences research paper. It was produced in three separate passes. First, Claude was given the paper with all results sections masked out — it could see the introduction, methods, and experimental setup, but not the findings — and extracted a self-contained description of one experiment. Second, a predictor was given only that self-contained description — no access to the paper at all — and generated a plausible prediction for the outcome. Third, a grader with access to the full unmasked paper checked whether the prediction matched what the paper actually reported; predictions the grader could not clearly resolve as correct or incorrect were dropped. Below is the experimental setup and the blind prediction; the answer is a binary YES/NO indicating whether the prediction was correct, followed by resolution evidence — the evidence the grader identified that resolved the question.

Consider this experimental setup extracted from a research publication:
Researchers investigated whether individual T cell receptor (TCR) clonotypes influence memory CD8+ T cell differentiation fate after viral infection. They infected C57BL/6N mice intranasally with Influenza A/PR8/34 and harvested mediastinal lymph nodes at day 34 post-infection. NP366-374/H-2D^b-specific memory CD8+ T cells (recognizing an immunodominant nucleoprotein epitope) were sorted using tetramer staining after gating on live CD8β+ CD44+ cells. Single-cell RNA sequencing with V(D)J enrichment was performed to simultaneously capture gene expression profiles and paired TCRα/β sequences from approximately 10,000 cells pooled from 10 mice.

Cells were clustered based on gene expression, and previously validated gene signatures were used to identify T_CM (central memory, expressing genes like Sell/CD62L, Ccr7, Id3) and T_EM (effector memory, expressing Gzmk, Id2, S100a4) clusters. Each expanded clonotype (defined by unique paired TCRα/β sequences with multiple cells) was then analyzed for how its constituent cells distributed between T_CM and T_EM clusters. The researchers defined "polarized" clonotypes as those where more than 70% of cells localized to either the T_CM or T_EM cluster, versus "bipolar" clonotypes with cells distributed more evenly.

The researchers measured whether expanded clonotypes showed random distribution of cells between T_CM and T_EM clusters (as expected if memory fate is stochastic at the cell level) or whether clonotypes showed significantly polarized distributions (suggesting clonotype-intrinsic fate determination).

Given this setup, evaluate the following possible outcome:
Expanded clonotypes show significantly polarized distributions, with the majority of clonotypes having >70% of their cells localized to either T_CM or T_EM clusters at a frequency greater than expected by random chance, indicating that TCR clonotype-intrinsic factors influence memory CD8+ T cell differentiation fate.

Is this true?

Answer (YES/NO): NO